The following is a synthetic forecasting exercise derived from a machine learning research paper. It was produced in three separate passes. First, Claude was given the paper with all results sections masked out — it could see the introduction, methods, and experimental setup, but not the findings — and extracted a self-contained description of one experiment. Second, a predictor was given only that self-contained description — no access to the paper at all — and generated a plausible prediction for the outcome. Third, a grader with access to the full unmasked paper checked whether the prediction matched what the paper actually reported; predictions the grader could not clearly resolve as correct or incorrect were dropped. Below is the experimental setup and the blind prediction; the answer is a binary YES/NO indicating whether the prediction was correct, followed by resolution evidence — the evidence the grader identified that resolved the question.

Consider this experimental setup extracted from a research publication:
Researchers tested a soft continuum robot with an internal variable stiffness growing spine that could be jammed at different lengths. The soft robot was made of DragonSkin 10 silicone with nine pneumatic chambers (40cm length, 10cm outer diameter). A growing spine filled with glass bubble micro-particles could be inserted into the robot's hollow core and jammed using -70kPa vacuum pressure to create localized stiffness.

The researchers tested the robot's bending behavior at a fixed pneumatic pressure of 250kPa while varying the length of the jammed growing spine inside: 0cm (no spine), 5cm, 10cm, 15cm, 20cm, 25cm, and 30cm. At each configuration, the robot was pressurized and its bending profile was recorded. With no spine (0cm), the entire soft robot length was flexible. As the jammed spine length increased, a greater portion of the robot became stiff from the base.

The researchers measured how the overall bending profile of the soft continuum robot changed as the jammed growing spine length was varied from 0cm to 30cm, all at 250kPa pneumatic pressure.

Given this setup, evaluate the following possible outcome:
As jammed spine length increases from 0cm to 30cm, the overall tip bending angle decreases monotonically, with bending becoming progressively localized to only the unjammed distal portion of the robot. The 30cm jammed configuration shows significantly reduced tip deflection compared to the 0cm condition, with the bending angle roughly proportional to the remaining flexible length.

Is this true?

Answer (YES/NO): NO